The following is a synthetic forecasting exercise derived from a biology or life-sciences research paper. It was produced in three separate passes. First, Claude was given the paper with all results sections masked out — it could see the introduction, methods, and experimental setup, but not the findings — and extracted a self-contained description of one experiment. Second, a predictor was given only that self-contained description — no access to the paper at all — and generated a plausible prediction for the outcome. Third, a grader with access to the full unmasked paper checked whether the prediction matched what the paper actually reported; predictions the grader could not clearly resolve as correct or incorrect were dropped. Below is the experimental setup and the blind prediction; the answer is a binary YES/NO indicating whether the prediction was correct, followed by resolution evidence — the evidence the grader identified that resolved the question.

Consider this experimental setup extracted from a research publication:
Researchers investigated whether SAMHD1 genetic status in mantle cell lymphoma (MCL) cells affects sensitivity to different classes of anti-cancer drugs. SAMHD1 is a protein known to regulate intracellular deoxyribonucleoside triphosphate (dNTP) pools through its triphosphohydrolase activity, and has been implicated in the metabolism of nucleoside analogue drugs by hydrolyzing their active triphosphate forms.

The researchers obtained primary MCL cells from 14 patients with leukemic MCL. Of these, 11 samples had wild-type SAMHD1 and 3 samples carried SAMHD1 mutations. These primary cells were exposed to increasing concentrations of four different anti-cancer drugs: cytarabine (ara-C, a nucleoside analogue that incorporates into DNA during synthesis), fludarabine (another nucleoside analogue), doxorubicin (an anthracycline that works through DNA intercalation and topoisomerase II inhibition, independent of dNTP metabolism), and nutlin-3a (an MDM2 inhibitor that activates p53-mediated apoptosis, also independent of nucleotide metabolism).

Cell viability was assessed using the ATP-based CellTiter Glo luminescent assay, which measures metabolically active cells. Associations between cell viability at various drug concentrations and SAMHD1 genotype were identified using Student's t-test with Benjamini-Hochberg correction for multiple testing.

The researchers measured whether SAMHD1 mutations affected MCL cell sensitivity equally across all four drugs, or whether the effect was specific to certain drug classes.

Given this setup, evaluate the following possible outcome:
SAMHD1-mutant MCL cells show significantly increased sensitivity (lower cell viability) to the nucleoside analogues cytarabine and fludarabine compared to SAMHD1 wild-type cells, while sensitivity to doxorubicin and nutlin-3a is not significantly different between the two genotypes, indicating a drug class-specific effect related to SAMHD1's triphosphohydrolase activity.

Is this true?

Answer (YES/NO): NO